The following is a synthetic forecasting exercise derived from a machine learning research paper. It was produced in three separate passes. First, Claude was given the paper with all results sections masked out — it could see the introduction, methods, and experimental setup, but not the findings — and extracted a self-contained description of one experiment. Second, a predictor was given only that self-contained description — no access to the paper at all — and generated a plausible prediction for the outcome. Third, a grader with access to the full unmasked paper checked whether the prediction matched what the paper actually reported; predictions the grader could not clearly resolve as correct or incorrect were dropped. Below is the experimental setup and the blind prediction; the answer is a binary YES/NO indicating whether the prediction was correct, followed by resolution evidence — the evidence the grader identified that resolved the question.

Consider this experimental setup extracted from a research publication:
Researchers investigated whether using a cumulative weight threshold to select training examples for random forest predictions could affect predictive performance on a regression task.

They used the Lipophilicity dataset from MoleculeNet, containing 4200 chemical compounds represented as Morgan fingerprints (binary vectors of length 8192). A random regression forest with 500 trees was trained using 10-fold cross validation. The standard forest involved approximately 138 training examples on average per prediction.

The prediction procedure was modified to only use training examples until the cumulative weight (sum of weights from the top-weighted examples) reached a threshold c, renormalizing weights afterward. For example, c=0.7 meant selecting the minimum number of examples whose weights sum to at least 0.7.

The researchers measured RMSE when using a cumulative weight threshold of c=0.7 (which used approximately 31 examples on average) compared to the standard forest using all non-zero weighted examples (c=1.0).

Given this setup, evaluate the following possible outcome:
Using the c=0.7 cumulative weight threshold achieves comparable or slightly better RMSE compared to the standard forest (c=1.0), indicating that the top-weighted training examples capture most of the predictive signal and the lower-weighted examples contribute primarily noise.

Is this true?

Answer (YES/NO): YES